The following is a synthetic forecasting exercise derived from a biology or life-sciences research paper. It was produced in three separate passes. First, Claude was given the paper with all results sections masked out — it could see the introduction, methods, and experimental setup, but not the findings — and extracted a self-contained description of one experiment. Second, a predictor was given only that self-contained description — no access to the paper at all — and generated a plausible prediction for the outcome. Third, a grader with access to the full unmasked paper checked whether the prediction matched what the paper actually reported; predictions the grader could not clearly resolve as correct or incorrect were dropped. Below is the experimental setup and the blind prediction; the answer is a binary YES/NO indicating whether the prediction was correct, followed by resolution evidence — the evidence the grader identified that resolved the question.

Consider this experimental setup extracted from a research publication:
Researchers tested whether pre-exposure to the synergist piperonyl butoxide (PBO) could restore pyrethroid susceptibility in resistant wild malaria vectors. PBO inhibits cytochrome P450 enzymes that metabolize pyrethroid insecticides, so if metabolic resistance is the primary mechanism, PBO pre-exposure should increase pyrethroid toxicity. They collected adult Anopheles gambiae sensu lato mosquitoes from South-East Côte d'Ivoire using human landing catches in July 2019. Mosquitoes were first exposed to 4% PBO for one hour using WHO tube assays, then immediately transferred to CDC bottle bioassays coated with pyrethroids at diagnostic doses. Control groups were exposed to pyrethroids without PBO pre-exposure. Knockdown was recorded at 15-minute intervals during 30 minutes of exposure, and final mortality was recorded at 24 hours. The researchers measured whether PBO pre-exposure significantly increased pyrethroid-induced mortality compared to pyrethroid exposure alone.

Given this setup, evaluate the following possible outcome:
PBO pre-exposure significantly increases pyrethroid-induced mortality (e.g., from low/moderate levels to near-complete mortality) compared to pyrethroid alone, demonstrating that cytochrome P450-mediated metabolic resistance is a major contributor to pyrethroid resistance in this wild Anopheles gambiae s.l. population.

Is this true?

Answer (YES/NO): YES